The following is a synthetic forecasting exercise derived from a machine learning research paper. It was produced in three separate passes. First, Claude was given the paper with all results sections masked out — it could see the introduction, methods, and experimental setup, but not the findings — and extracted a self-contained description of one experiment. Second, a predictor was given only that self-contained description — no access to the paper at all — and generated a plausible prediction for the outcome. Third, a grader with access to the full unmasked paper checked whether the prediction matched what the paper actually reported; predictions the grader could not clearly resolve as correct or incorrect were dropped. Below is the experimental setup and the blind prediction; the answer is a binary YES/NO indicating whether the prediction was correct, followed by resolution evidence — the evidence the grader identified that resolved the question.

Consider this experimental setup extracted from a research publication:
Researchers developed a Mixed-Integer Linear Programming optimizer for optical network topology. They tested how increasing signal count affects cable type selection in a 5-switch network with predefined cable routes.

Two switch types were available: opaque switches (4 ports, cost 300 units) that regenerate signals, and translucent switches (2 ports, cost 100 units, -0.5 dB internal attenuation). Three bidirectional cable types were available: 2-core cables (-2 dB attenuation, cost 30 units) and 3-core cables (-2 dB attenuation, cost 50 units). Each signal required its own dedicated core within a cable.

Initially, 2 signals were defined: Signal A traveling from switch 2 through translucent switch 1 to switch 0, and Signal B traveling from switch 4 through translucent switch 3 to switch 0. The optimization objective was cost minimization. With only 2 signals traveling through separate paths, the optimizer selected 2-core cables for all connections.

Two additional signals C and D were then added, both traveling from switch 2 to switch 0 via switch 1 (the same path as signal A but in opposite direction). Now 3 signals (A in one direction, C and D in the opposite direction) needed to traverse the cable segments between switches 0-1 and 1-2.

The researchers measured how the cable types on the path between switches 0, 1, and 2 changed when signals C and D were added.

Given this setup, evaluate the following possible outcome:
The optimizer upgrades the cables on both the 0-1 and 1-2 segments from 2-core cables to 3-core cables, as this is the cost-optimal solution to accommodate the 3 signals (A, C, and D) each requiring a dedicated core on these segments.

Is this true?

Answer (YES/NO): YES